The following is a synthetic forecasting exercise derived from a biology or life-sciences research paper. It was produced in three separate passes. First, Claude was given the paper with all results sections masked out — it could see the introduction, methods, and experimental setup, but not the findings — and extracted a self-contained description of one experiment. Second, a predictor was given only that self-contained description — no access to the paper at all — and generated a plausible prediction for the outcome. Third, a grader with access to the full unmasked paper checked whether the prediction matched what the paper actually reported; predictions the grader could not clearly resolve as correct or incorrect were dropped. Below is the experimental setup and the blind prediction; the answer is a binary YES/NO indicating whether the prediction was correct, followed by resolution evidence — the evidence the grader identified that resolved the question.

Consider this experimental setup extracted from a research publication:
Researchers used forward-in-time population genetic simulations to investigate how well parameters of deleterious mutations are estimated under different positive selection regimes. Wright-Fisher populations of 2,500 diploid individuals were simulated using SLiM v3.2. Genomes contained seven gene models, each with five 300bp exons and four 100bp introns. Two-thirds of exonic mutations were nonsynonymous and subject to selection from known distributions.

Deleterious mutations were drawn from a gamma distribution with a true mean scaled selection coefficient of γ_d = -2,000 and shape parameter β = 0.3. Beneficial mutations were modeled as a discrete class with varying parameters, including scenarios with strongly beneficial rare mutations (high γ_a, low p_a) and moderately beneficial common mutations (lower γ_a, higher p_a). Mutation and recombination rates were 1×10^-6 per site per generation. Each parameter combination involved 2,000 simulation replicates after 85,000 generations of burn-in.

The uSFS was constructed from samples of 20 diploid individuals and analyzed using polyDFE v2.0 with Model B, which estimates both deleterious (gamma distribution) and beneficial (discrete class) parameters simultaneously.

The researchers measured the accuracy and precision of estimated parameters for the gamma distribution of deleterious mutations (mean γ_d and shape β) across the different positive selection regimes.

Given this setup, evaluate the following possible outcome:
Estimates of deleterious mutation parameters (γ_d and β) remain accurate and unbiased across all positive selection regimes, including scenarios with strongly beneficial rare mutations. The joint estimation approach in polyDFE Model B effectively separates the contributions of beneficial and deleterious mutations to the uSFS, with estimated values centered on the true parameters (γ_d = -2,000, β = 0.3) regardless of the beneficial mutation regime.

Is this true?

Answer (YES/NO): NO